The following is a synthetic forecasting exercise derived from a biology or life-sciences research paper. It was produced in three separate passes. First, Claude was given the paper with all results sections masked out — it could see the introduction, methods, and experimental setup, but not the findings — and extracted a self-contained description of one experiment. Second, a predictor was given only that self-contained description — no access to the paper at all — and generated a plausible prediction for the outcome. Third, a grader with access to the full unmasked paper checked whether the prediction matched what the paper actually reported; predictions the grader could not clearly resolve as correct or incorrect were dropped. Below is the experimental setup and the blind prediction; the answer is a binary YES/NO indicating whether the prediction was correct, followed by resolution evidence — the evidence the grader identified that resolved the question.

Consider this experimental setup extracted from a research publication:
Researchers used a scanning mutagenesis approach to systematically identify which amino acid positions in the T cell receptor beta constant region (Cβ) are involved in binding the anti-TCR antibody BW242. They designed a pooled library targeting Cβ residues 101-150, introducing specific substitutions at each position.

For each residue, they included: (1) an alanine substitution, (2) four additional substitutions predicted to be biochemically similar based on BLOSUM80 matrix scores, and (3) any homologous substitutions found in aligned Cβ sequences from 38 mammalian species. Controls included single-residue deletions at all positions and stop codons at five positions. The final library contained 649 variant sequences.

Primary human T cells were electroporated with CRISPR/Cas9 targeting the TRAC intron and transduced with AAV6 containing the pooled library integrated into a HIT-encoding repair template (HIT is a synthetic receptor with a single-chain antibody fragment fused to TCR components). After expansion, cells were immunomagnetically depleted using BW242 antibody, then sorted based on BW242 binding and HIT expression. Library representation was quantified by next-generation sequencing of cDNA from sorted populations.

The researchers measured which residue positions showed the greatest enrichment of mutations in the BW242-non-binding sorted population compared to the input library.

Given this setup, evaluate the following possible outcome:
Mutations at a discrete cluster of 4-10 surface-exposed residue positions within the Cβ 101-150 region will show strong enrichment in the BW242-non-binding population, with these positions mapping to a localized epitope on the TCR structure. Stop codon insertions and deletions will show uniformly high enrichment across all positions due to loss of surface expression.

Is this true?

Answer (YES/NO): NO